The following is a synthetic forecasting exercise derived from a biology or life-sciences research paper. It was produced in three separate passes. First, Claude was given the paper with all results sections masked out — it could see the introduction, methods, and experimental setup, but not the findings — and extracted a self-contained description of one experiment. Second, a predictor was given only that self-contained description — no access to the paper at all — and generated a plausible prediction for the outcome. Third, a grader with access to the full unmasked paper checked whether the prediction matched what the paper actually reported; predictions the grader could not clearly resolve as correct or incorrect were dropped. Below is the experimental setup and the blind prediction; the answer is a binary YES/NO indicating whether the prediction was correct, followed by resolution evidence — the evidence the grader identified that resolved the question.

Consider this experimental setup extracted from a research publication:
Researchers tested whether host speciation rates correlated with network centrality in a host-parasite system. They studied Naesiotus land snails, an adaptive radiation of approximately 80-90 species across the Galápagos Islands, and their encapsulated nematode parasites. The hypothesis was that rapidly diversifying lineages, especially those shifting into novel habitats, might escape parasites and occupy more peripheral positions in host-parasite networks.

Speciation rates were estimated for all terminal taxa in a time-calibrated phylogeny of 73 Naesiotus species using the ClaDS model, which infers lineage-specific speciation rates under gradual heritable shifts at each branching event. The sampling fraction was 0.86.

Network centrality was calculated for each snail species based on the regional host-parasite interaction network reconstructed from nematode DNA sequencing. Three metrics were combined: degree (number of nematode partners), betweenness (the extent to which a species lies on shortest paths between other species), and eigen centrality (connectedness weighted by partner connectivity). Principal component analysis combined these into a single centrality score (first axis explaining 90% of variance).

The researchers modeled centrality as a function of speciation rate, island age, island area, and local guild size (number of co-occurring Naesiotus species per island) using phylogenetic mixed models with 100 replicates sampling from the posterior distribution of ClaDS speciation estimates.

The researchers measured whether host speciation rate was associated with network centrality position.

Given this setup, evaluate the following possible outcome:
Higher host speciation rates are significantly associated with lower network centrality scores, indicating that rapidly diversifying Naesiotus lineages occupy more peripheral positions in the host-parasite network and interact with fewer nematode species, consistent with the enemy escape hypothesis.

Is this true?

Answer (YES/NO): NO